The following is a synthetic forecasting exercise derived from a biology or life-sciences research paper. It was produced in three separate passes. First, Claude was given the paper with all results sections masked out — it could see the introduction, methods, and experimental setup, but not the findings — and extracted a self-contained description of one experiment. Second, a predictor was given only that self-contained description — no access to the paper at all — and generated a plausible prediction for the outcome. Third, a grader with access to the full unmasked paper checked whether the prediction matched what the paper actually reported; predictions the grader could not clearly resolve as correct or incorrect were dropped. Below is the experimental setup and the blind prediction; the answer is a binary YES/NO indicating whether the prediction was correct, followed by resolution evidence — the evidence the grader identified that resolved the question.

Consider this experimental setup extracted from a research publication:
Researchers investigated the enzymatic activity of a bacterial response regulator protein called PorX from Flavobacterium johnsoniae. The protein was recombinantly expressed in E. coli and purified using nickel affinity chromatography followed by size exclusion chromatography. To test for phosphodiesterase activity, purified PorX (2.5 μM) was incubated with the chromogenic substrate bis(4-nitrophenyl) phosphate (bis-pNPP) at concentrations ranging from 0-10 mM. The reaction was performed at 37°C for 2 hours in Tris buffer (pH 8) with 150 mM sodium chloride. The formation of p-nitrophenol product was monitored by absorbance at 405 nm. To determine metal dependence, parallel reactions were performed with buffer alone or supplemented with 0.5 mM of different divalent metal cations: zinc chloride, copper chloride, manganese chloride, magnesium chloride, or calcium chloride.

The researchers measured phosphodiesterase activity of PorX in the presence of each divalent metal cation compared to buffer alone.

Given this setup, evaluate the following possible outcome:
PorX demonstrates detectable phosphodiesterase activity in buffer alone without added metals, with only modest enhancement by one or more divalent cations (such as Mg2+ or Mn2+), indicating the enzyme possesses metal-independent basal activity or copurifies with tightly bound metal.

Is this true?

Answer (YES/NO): NO